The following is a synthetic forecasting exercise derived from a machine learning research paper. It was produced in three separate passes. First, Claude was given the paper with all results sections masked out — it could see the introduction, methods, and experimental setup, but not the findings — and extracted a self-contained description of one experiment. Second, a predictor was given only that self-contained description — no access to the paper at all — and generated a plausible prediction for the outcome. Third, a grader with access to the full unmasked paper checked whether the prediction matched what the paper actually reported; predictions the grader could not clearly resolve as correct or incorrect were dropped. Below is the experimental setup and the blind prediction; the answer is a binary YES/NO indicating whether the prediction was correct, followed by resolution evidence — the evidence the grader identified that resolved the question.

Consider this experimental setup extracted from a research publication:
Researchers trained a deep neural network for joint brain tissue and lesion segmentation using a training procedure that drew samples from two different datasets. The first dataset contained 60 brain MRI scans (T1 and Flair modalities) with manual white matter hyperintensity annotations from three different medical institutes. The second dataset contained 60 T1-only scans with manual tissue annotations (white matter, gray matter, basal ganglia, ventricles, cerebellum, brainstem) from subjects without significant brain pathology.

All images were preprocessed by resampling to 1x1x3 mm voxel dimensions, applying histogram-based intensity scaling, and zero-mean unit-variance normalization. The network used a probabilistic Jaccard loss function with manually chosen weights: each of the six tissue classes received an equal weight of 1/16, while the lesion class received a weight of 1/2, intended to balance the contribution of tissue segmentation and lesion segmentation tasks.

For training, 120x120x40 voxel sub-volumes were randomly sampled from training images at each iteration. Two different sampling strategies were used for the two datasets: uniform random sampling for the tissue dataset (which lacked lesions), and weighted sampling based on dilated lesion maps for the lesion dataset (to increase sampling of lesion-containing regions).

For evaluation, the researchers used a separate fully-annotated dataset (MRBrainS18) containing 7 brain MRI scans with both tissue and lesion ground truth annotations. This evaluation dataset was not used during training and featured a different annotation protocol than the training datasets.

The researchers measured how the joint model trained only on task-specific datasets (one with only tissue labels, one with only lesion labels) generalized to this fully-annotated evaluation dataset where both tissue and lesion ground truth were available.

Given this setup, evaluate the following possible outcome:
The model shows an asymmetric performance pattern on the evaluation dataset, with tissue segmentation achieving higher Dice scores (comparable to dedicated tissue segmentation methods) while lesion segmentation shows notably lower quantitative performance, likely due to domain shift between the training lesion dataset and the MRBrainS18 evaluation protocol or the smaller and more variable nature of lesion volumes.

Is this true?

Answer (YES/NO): NO